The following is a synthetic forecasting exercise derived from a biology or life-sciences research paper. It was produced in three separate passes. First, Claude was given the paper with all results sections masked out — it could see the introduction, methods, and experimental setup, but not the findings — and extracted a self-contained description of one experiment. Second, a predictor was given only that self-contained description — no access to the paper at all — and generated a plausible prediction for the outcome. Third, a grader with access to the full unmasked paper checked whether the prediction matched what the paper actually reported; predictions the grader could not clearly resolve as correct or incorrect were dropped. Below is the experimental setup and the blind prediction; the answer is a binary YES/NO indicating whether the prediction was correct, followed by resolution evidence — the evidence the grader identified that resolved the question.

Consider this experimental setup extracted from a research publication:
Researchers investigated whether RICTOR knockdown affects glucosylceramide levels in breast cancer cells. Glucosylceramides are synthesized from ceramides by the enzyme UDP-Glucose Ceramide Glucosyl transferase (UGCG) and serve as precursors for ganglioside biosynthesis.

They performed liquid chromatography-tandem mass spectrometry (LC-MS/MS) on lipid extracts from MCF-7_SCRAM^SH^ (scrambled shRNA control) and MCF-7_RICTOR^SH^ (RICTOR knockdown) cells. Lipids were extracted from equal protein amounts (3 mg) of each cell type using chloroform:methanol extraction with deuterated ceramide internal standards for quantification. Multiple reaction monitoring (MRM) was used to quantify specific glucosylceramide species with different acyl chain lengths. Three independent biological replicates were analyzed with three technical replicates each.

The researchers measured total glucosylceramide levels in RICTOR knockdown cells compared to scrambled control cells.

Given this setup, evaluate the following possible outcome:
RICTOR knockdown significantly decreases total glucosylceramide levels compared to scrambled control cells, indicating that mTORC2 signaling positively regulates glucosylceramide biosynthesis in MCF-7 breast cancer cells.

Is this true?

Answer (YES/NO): YES